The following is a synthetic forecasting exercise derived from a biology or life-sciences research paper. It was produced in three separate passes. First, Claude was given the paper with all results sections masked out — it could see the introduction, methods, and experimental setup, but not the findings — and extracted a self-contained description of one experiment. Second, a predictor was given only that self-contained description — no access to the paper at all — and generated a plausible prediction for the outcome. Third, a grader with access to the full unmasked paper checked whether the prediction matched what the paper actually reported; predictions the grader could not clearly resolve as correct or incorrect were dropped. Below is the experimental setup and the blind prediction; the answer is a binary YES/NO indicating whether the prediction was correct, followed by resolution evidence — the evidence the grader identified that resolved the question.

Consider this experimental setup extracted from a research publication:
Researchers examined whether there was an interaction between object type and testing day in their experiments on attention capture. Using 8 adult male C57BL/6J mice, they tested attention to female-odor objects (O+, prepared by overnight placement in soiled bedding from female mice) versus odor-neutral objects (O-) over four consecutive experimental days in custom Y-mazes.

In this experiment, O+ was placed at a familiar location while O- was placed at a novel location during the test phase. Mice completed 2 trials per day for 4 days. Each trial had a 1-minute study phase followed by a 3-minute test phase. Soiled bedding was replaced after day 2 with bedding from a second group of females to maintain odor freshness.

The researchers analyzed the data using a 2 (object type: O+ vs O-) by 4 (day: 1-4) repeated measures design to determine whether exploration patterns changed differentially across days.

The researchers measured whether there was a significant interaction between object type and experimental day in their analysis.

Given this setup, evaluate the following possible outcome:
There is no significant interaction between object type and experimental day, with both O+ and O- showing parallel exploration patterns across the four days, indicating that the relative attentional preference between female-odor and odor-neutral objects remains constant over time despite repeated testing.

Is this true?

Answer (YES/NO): YES